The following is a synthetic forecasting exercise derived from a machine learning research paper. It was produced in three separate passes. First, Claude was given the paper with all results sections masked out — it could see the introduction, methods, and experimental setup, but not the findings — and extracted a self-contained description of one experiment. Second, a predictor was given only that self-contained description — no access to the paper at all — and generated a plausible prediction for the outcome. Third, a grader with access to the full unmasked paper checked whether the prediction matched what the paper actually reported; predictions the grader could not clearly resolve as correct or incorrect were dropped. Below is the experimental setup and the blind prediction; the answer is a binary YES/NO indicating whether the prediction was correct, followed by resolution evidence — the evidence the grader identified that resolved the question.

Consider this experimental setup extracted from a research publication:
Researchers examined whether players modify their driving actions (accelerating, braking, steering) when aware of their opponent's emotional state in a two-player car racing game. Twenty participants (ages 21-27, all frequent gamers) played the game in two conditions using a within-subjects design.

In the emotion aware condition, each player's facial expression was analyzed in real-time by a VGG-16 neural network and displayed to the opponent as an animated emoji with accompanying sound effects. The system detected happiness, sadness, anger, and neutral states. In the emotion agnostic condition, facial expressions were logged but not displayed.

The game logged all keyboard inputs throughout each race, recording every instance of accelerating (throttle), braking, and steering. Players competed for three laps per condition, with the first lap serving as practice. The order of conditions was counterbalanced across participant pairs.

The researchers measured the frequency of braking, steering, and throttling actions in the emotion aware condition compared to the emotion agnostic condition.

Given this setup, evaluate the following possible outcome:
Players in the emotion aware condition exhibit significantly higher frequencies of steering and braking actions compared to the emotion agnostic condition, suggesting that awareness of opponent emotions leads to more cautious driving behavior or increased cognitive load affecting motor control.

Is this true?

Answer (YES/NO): YES